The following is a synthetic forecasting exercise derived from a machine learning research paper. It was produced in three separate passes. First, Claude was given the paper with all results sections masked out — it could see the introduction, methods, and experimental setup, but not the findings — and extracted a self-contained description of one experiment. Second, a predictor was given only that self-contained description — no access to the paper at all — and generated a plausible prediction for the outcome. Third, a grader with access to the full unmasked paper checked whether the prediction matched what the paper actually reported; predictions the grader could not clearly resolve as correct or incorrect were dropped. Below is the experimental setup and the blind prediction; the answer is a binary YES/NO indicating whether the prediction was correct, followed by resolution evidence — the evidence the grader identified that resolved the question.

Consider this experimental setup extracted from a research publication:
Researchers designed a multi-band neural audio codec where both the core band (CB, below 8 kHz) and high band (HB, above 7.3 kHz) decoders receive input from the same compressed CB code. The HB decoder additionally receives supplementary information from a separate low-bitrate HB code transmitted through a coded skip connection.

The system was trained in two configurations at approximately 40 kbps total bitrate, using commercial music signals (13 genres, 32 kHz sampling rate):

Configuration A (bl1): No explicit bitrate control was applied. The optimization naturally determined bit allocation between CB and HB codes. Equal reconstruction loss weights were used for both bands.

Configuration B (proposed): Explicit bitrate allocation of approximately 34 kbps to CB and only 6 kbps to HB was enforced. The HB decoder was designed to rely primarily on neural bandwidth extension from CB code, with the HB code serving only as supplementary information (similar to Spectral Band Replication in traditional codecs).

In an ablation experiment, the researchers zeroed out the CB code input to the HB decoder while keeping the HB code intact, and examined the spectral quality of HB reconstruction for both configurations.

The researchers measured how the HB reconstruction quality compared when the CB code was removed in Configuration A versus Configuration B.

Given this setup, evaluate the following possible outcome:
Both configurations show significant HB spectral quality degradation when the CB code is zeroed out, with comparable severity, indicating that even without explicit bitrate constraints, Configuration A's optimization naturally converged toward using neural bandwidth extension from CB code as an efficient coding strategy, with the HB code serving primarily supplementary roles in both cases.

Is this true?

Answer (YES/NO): NO